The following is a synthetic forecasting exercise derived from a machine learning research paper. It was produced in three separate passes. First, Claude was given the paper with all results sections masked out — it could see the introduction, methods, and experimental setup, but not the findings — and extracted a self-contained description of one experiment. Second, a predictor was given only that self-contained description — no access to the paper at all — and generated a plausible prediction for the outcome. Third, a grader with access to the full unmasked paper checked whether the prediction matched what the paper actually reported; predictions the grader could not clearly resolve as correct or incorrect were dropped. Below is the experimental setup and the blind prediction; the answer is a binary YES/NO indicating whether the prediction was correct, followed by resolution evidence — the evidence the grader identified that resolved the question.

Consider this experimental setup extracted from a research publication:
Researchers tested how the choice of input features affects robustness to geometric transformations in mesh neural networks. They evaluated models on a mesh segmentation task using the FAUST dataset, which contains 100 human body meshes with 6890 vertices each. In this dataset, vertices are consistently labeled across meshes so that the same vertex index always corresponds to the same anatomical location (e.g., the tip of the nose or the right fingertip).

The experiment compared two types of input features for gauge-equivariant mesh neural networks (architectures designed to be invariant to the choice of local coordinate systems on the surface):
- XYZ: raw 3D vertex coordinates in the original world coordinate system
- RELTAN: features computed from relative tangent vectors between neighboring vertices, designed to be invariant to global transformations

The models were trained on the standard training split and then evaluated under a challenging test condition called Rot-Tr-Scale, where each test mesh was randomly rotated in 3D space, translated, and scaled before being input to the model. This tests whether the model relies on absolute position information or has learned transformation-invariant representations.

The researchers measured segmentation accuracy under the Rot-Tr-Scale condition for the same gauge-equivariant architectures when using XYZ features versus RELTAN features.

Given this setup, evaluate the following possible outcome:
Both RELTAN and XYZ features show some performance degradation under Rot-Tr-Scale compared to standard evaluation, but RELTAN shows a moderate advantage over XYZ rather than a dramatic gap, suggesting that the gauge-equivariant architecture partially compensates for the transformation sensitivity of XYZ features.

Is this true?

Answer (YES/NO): NO